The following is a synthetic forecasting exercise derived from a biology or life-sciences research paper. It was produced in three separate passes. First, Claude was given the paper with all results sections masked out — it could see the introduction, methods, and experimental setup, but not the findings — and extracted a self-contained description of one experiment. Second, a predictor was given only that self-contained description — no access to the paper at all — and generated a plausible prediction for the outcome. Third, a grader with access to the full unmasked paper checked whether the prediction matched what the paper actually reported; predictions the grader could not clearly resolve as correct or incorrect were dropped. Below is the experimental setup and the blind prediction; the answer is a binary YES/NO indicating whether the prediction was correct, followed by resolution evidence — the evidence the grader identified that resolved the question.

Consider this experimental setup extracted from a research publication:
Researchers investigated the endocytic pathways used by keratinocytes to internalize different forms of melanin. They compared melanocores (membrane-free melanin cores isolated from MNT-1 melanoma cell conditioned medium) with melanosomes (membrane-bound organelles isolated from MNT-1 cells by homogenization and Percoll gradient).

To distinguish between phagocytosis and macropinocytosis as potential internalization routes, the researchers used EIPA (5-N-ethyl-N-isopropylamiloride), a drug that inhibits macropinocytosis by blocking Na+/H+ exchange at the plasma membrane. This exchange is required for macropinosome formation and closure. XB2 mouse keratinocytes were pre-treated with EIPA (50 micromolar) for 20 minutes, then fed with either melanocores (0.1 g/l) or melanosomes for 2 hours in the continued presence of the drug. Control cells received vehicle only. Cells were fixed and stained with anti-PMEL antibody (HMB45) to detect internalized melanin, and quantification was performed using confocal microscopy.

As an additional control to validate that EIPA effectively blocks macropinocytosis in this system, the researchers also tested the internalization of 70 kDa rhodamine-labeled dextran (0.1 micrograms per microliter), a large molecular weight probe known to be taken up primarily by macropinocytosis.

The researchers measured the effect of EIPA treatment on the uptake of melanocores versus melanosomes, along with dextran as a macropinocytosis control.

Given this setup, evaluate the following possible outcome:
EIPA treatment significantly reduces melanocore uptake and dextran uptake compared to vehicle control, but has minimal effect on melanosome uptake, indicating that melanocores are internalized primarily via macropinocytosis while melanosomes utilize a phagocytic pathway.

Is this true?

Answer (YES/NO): NO